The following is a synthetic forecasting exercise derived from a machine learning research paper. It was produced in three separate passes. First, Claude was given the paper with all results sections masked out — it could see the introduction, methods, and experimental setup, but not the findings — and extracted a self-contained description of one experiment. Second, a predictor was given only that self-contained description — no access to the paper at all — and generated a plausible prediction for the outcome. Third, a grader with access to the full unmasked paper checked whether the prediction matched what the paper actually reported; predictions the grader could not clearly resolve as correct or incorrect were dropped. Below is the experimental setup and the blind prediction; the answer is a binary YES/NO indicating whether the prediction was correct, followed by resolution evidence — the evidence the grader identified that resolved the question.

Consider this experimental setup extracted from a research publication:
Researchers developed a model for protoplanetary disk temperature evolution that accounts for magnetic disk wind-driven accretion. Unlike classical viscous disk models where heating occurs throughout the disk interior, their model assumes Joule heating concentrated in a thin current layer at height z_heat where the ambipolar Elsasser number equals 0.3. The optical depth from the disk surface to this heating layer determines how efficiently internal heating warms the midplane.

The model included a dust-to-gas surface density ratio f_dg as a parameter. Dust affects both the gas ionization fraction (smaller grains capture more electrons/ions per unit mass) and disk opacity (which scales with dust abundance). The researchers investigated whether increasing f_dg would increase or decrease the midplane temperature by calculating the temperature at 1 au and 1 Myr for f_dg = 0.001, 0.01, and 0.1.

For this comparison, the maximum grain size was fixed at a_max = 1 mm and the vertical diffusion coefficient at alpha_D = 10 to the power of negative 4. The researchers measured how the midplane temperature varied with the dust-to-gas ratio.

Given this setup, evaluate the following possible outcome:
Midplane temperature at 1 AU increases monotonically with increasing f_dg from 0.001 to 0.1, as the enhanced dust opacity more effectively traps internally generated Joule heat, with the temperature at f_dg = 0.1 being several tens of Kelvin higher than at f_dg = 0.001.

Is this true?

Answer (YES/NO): YES